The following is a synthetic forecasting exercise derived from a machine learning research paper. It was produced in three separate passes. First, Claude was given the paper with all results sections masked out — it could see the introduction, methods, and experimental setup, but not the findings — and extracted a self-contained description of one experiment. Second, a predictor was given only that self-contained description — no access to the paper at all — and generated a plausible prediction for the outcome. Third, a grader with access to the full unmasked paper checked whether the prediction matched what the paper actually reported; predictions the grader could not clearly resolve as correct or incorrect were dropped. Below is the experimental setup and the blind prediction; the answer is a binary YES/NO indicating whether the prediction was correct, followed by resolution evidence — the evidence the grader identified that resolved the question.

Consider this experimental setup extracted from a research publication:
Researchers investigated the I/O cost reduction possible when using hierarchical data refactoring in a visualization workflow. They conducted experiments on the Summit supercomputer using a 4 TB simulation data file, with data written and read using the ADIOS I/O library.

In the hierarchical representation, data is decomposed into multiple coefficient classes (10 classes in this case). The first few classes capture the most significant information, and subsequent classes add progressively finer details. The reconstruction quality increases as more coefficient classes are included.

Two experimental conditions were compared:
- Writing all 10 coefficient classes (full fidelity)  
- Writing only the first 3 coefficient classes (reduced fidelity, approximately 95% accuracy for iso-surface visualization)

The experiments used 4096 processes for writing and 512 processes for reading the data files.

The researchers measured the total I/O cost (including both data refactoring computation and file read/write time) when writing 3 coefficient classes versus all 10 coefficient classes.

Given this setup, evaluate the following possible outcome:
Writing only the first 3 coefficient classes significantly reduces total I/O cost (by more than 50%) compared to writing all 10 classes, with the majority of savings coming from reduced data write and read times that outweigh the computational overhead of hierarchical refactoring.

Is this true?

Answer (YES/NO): YES